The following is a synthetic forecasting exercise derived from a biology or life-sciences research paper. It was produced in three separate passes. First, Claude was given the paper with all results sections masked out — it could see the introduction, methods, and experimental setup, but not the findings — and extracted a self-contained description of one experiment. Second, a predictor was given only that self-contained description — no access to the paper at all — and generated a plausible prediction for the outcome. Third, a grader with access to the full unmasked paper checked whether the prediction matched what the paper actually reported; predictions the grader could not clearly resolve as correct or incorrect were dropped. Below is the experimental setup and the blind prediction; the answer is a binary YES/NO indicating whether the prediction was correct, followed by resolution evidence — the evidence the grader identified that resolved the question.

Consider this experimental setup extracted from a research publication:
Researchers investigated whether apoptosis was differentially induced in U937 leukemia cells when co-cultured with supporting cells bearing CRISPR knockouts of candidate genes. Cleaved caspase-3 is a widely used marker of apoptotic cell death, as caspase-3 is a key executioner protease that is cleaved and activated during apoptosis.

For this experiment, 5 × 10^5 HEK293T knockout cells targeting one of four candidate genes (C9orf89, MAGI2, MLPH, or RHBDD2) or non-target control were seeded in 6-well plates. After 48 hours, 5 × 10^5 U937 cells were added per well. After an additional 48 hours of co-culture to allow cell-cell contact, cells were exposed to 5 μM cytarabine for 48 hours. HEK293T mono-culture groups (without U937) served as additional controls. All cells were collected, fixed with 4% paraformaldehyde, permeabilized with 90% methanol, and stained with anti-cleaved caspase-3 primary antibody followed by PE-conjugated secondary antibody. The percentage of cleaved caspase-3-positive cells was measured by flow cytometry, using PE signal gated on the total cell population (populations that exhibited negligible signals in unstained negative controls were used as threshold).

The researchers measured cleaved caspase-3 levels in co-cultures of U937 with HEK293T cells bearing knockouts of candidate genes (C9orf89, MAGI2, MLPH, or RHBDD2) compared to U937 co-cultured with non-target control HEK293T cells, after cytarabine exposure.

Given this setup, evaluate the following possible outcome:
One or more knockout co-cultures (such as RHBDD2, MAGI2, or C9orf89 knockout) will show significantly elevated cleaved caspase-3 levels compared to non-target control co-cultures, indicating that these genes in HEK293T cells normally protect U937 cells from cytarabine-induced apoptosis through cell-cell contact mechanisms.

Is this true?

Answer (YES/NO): NO